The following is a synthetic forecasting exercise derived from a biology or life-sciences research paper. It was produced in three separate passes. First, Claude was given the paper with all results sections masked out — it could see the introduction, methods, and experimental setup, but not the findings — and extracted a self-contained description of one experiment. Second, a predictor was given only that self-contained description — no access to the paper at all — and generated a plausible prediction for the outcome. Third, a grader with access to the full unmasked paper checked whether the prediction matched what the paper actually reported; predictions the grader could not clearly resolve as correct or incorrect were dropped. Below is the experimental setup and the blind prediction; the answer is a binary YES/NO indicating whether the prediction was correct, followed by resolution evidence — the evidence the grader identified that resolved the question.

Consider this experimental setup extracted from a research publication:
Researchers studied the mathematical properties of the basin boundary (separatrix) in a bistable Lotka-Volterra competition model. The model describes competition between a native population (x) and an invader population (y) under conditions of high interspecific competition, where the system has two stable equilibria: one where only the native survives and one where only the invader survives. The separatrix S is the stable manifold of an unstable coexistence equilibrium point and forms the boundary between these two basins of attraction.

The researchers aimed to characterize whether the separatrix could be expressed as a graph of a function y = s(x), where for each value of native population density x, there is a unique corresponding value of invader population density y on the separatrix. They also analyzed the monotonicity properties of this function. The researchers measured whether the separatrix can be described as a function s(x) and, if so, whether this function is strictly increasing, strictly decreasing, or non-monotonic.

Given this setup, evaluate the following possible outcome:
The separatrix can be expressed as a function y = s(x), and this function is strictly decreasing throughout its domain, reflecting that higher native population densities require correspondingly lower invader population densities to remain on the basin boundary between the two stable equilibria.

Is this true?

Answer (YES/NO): NO